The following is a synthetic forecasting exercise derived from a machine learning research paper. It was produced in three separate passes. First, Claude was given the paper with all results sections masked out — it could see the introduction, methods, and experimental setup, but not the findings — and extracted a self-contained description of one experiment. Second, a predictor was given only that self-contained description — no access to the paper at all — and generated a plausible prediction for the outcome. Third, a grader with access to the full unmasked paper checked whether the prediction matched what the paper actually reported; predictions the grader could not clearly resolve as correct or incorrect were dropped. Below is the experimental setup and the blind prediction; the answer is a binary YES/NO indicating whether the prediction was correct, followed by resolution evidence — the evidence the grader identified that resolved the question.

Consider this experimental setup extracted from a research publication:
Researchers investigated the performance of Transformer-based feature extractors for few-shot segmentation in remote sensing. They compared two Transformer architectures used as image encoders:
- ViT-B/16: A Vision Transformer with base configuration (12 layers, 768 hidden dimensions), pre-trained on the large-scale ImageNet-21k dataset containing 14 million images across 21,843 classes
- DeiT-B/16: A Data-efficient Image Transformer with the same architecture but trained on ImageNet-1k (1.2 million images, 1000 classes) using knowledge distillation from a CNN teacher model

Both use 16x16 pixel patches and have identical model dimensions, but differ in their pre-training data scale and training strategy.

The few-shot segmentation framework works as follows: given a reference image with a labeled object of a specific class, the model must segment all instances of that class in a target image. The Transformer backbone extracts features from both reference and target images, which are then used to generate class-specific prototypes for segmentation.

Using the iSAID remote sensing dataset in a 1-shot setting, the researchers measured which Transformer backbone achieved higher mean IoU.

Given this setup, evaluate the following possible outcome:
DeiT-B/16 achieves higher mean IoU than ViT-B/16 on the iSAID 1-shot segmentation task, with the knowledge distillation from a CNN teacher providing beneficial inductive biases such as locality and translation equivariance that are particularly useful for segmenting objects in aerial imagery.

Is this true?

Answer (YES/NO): YES